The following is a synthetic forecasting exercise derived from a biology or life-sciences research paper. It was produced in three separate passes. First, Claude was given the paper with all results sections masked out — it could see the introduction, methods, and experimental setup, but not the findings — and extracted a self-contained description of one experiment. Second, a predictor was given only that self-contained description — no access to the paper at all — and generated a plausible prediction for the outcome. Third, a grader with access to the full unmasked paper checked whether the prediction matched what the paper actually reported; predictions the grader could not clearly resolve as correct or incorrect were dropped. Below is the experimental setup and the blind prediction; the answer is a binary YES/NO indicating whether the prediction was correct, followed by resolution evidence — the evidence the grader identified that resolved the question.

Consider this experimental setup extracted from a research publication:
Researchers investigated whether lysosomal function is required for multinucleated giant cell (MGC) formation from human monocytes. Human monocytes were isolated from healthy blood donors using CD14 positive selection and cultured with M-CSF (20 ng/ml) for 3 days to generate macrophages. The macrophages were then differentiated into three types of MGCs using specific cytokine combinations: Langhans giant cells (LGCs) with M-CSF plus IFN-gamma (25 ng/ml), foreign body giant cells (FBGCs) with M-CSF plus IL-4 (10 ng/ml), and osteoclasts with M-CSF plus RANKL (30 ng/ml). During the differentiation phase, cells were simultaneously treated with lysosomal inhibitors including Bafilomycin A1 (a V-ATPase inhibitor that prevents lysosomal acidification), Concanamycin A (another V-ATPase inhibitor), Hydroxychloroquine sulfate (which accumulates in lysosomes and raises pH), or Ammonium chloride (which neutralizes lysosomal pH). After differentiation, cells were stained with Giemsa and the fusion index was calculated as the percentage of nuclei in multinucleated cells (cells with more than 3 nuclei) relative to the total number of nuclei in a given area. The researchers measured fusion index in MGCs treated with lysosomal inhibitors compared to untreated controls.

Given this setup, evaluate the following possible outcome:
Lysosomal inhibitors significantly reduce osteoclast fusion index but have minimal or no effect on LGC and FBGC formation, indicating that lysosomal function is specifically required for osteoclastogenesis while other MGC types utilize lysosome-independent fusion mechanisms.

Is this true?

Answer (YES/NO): NO